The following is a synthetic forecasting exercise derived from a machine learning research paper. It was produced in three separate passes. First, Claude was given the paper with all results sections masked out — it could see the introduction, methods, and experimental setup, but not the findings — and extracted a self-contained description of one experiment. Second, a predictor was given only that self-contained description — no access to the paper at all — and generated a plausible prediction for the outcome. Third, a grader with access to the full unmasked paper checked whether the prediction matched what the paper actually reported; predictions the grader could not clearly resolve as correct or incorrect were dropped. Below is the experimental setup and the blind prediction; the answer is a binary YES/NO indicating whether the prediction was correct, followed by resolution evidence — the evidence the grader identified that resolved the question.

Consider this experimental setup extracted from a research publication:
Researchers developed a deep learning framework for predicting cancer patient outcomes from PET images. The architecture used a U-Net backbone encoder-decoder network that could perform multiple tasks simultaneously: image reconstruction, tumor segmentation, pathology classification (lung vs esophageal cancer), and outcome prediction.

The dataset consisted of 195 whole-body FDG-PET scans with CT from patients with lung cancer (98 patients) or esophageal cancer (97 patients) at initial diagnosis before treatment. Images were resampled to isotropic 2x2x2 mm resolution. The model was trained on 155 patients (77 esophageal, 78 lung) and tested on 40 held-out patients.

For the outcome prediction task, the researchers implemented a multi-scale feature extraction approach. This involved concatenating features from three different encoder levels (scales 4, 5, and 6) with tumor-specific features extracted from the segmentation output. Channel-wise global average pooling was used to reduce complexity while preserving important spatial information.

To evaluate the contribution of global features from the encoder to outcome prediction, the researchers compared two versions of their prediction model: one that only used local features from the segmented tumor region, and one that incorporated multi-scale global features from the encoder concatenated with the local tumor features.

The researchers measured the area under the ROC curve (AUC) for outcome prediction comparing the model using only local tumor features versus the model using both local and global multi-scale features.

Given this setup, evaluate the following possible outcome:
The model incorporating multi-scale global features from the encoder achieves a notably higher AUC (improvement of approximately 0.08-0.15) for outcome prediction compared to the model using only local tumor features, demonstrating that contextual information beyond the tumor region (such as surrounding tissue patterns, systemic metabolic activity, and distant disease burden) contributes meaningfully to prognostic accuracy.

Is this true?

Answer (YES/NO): NO